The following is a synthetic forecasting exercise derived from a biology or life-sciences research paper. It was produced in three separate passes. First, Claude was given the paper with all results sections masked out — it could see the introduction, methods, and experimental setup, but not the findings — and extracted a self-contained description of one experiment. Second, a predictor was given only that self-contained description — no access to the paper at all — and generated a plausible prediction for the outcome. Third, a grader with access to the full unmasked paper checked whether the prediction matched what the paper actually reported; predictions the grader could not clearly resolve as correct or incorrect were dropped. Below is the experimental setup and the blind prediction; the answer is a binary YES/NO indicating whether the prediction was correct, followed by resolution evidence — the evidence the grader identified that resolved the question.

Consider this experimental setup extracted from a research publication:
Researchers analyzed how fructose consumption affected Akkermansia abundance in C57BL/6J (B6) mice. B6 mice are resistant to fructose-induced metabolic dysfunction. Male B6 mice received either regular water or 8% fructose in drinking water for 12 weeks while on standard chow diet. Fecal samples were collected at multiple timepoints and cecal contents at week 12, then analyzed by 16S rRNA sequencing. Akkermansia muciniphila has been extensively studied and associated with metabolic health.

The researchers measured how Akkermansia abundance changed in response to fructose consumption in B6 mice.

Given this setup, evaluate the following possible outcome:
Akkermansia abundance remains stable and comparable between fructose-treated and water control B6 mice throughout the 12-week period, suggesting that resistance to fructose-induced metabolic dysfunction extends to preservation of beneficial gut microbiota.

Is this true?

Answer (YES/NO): NO